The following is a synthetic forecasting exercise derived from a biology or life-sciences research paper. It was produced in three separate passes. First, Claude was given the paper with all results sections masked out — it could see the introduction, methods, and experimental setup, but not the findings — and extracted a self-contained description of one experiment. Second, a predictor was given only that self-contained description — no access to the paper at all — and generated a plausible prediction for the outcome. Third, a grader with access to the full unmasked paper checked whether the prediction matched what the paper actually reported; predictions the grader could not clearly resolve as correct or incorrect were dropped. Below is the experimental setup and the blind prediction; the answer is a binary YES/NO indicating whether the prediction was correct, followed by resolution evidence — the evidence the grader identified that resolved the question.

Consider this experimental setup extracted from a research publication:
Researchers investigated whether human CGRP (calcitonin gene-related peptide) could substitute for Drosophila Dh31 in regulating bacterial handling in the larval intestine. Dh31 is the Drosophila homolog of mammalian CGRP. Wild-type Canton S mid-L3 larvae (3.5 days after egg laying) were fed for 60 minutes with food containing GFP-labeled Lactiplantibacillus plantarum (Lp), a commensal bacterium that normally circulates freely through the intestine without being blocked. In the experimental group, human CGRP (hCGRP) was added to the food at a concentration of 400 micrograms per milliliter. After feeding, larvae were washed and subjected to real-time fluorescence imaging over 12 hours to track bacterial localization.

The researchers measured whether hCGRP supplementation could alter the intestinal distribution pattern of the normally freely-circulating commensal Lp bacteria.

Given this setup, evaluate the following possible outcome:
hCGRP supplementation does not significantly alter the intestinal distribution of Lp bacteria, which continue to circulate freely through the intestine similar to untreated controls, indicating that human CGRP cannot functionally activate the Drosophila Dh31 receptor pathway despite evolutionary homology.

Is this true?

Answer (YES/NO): NO